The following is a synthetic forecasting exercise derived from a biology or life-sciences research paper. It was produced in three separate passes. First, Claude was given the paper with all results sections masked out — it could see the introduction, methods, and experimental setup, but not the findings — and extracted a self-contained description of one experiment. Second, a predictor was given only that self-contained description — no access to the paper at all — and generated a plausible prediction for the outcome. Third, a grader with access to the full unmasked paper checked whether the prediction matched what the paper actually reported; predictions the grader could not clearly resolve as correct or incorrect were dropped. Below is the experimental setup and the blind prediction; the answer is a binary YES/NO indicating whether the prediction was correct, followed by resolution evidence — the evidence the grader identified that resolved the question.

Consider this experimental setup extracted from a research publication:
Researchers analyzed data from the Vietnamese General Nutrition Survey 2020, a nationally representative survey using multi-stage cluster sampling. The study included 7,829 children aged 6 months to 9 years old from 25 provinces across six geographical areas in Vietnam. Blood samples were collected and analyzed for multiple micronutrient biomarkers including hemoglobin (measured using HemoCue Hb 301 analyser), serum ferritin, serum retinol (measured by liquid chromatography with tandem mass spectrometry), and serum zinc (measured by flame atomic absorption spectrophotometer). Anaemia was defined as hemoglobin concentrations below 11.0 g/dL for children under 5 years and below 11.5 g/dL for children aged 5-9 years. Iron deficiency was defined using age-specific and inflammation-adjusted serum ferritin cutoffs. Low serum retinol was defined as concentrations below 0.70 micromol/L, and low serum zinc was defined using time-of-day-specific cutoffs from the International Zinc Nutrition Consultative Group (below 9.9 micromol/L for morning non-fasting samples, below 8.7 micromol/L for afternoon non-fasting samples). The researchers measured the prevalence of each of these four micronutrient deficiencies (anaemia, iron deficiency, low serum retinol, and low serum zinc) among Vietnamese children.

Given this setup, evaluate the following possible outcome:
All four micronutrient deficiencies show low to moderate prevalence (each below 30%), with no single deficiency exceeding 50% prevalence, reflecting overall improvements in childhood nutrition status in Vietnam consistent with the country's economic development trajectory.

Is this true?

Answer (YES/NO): NO